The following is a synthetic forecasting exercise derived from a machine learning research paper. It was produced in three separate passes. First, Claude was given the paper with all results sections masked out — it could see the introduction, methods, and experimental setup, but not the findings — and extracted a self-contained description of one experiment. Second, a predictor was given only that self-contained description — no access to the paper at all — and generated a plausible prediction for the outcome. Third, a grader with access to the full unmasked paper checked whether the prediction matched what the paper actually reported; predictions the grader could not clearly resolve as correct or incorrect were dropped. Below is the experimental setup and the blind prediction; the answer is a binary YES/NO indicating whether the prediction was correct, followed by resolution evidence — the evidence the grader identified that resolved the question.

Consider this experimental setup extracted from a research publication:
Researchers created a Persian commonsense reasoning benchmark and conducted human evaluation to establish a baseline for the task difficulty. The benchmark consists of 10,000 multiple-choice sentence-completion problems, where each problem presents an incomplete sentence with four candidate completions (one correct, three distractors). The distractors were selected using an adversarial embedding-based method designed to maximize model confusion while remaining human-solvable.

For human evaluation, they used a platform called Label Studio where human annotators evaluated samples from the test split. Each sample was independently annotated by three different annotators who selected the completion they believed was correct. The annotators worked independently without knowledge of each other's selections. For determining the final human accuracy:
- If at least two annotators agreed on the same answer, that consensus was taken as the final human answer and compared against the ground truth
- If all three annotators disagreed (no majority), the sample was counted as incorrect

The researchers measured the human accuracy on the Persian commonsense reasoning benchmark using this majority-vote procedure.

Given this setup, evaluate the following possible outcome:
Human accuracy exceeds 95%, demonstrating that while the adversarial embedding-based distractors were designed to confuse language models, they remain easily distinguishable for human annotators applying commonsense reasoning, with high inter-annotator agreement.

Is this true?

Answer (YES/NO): NO